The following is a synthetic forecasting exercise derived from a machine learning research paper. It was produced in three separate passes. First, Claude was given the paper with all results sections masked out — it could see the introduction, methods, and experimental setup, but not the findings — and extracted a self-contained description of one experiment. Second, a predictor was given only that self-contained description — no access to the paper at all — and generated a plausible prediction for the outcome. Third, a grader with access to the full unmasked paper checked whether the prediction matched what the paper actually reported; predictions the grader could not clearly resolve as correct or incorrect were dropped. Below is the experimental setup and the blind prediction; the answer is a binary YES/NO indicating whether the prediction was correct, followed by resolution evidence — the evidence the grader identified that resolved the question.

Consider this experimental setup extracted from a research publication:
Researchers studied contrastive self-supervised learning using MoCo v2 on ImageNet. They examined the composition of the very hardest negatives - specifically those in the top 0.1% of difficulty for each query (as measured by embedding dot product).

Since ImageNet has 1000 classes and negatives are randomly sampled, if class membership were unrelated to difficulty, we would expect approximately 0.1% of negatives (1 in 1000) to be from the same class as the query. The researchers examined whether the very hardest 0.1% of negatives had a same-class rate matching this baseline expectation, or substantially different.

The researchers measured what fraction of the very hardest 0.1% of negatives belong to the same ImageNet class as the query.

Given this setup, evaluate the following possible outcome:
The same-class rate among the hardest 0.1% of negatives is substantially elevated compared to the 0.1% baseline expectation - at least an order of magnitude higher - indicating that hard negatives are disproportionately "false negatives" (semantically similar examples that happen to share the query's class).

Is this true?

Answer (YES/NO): YES